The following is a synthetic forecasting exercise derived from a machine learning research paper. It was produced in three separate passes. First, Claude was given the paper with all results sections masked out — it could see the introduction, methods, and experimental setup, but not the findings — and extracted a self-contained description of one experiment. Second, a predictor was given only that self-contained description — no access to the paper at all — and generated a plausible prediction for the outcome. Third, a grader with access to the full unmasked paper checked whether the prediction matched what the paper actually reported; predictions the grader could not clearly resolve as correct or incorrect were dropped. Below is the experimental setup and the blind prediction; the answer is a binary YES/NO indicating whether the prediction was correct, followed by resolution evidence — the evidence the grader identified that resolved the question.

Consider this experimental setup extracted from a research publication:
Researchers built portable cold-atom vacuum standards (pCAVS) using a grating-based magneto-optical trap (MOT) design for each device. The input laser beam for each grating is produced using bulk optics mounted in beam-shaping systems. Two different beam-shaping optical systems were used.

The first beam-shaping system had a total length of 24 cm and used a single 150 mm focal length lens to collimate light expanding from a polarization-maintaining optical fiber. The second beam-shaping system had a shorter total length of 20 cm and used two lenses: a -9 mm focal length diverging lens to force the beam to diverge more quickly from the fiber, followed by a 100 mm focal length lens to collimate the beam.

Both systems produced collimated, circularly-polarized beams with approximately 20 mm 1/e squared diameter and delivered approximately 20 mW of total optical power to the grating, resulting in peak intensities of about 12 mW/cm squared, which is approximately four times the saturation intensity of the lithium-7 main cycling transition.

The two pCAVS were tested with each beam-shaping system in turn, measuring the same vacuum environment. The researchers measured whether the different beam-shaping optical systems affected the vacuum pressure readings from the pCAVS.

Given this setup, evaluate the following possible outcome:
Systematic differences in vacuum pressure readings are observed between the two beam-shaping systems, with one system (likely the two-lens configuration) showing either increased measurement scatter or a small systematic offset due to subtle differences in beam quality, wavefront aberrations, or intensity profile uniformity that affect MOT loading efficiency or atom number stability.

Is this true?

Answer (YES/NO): NO